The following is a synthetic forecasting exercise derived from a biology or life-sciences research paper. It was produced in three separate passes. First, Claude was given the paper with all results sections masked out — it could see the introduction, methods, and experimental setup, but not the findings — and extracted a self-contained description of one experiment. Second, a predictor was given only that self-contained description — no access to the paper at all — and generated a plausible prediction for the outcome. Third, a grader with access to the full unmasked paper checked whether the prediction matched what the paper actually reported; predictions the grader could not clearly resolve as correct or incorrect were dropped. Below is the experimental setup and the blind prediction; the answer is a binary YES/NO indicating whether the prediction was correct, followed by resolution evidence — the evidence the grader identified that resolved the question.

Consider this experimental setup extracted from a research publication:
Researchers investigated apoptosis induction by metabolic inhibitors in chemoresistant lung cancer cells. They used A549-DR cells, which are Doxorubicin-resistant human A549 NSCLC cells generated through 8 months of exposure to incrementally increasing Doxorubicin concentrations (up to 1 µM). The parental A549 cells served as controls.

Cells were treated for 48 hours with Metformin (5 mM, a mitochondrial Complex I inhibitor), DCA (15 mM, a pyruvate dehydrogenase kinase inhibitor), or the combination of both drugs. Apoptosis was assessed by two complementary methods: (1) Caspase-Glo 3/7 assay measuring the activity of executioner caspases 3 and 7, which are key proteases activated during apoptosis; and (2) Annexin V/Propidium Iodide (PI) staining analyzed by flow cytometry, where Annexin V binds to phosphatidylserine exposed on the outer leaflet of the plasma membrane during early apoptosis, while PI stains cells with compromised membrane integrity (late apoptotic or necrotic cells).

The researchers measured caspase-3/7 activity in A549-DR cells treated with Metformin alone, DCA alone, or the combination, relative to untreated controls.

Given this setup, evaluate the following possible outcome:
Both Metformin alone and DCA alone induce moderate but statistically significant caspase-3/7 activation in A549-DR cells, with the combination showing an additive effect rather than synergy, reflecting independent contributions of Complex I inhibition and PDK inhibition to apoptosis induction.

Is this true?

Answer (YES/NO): NO